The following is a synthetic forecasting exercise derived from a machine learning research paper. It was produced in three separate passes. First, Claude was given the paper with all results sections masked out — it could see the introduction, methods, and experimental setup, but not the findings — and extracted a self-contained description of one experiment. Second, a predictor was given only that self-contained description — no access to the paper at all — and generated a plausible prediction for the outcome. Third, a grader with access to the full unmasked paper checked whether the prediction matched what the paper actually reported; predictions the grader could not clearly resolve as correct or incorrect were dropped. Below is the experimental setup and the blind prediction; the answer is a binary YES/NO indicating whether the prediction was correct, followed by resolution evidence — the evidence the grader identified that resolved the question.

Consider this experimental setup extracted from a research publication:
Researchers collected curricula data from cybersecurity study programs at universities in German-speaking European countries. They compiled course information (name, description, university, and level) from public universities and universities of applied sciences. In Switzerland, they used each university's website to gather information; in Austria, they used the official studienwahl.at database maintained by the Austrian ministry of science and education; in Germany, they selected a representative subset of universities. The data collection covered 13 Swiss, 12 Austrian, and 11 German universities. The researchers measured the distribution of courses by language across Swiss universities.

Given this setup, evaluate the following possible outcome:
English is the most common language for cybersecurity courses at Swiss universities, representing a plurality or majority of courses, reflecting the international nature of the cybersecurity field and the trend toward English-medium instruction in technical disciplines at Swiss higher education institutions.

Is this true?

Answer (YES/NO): YES